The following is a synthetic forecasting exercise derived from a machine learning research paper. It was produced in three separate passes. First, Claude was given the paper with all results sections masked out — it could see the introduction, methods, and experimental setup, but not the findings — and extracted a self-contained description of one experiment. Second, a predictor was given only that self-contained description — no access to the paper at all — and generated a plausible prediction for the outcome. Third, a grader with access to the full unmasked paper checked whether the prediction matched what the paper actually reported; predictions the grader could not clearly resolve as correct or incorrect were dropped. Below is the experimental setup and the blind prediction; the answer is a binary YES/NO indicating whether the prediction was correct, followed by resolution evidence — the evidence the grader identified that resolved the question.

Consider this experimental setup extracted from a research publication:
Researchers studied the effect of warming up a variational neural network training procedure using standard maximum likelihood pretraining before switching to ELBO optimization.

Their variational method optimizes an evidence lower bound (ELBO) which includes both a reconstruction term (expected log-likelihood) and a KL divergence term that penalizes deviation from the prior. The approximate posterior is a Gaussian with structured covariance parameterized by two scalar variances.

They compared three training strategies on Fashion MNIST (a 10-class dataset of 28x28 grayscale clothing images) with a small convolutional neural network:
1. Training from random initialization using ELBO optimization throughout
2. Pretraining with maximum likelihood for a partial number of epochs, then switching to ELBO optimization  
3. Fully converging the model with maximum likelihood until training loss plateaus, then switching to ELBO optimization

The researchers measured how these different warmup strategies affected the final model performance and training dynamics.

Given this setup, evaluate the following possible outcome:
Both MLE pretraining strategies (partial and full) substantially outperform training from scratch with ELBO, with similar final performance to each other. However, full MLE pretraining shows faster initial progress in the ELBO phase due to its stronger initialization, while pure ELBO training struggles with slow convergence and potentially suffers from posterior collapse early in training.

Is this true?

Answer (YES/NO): NO